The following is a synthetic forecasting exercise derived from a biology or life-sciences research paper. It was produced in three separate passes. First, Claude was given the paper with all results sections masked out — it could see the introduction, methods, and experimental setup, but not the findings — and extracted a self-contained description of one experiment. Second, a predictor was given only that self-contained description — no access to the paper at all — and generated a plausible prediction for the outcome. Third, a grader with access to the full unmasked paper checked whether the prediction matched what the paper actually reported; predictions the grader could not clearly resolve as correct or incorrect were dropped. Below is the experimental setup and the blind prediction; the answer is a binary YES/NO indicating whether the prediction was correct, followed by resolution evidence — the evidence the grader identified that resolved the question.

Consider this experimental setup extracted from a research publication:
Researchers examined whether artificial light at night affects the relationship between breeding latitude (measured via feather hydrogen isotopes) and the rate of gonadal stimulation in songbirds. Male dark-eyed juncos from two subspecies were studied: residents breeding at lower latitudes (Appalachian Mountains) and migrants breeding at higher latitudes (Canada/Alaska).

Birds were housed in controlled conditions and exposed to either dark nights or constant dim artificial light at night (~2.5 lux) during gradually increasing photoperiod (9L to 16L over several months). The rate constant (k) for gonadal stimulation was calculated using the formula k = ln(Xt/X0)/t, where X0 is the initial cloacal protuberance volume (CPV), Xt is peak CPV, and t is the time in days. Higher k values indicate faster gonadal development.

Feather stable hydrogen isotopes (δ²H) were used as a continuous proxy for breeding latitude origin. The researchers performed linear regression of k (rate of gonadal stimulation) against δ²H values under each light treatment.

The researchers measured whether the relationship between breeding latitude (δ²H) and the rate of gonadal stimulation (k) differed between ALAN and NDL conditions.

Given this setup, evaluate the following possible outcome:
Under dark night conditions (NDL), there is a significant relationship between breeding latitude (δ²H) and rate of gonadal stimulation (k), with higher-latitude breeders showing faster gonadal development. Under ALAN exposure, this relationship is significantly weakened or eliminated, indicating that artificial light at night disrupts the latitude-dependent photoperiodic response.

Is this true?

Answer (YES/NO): NO